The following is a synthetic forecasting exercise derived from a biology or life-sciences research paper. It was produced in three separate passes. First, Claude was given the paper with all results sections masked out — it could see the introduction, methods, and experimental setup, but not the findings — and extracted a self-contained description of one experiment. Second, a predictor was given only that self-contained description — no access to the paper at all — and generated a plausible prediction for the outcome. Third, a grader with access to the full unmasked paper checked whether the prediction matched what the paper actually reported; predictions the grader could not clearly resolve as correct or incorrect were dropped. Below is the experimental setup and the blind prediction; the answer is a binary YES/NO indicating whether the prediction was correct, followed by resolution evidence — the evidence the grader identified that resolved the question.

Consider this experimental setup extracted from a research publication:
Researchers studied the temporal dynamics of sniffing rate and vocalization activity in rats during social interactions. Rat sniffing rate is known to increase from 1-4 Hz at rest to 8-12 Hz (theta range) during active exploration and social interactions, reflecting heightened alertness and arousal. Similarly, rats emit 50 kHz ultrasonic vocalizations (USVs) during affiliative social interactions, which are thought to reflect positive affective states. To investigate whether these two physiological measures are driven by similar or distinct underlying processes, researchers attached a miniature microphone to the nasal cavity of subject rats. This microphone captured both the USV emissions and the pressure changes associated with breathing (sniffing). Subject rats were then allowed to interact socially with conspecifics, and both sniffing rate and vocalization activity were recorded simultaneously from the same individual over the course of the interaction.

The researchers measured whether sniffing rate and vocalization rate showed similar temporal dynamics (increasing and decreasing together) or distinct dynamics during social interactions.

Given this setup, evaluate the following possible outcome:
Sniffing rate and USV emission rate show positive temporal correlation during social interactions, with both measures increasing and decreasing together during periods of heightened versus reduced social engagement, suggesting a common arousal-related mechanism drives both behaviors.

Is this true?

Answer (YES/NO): NO